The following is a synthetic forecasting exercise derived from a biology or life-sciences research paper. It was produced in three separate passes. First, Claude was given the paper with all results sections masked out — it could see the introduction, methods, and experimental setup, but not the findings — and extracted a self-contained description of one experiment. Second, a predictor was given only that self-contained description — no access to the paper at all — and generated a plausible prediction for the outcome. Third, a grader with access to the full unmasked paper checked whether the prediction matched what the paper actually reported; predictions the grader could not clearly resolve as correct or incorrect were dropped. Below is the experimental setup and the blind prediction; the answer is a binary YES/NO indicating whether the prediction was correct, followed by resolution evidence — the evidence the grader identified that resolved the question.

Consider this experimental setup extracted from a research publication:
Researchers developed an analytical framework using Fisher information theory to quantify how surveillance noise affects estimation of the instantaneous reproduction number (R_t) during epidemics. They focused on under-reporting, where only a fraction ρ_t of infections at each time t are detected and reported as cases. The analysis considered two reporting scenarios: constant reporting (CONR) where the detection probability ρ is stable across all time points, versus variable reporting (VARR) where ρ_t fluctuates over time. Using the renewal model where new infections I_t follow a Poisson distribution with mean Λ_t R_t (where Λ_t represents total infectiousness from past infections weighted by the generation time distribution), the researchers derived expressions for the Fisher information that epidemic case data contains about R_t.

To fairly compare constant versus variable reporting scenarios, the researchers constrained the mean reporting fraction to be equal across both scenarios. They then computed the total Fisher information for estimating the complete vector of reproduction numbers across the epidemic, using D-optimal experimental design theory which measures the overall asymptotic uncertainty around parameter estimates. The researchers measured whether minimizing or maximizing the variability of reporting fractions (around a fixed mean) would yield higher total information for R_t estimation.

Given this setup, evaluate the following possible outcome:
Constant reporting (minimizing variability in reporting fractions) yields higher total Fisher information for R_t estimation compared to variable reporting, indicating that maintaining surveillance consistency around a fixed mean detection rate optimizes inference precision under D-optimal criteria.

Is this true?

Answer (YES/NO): YES